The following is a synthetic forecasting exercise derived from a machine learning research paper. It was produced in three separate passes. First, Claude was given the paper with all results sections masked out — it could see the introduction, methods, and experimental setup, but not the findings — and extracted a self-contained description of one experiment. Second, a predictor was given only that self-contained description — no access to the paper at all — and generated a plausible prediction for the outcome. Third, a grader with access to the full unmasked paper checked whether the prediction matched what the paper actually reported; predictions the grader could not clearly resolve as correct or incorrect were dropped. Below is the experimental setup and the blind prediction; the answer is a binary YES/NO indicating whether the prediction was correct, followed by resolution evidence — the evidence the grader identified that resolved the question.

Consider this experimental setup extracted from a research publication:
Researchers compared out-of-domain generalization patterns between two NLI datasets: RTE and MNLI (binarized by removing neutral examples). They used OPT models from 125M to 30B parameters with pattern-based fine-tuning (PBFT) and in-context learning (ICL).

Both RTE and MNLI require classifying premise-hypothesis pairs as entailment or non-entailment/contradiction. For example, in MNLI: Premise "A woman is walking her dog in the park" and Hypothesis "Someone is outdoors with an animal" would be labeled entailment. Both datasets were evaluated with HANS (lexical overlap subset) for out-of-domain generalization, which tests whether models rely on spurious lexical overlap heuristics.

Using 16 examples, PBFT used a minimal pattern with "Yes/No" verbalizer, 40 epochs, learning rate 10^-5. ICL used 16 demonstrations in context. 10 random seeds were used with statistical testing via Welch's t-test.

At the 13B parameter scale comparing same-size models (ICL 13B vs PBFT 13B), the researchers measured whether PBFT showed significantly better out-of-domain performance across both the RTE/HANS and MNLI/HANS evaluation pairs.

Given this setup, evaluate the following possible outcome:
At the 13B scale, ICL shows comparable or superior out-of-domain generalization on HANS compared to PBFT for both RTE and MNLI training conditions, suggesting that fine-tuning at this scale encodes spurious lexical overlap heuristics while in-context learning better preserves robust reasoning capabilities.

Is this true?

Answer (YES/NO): NO